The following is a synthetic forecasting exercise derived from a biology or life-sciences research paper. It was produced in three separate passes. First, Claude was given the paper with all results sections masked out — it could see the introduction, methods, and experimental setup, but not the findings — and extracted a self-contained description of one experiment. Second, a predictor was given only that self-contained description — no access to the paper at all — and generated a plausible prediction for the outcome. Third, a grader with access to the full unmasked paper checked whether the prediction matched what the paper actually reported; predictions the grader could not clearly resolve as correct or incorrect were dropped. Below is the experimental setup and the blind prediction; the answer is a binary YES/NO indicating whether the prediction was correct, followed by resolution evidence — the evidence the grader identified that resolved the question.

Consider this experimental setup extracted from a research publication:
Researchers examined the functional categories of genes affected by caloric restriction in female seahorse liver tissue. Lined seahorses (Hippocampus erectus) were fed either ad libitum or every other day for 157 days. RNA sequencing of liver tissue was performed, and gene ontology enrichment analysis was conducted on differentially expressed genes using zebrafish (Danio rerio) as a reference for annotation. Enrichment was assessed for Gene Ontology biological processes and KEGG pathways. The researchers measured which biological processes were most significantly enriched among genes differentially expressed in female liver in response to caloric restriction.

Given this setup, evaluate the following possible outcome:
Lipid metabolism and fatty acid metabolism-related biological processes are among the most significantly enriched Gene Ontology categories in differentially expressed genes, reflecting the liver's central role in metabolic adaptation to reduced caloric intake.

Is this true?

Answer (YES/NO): YES